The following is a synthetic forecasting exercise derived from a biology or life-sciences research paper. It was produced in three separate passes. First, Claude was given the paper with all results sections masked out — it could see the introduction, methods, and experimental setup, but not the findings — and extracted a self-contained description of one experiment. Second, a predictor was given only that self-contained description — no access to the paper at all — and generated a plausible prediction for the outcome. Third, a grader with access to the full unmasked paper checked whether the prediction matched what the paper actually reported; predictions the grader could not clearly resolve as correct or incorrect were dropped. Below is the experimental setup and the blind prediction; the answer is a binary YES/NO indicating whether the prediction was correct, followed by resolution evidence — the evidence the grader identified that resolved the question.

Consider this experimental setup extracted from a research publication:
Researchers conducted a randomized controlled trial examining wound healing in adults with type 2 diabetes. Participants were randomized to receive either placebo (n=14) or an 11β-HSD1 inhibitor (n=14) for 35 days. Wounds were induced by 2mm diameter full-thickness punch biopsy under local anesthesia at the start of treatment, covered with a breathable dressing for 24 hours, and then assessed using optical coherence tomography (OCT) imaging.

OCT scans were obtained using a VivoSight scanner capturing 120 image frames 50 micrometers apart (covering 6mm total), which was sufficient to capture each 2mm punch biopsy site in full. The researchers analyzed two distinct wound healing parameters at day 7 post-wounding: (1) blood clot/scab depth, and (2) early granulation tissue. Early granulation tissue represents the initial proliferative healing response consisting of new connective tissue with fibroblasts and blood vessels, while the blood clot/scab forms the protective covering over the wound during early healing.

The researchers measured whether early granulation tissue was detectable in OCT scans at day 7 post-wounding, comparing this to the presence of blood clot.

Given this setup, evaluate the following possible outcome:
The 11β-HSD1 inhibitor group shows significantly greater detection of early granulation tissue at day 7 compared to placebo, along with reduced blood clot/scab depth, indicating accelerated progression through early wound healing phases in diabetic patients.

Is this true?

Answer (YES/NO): NO